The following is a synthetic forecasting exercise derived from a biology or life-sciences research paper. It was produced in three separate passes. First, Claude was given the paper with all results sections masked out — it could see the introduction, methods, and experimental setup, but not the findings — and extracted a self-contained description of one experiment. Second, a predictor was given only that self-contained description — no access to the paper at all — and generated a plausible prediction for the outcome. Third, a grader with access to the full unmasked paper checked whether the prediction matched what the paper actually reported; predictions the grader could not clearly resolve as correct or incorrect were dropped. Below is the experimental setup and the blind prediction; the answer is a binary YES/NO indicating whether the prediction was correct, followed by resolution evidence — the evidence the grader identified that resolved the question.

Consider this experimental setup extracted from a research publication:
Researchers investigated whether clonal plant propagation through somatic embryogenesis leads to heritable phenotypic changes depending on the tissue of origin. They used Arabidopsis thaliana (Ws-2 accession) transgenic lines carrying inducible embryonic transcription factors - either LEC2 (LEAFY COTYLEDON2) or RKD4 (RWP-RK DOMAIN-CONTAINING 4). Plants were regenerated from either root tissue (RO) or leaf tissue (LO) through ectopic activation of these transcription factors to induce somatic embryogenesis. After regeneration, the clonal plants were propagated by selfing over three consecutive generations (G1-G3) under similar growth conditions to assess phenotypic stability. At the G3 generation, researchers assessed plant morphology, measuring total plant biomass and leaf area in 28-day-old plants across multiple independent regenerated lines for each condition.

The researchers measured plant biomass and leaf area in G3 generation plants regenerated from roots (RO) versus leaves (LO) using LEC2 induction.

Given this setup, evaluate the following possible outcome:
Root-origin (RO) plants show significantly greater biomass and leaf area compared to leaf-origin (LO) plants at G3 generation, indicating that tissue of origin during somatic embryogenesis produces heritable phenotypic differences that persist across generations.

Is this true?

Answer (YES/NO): NO